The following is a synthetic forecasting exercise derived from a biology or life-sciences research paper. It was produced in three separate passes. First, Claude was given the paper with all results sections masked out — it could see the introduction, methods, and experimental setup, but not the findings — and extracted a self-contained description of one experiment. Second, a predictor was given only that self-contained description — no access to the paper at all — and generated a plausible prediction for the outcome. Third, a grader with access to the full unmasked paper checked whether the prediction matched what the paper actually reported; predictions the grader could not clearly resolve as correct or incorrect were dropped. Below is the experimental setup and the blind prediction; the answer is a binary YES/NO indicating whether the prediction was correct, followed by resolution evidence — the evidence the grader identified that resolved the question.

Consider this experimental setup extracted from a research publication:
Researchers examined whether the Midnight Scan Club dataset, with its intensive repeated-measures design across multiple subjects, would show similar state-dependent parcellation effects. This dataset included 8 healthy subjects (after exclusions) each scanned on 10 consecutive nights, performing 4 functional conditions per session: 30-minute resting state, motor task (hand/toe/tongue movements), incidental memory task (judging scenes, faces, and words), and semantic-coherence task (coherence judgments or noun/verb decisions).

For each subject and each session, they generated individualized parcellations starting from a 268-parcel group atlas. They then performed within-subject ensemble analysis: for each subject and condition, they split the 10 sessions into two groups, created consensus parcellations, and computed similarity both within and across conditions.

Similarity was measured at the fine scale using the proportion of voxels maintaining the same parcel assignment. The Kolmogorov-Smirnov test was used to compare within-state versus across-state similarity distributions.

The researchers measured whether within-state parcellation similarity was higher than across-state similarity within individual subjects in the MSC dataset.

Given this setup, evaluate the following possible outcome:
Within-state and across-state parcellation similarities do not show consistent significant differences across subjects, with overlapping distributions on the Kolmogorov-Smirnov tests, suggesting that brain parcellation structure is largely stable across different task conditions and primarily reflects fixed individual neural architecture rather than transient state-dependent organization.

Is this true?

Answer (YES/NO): NO